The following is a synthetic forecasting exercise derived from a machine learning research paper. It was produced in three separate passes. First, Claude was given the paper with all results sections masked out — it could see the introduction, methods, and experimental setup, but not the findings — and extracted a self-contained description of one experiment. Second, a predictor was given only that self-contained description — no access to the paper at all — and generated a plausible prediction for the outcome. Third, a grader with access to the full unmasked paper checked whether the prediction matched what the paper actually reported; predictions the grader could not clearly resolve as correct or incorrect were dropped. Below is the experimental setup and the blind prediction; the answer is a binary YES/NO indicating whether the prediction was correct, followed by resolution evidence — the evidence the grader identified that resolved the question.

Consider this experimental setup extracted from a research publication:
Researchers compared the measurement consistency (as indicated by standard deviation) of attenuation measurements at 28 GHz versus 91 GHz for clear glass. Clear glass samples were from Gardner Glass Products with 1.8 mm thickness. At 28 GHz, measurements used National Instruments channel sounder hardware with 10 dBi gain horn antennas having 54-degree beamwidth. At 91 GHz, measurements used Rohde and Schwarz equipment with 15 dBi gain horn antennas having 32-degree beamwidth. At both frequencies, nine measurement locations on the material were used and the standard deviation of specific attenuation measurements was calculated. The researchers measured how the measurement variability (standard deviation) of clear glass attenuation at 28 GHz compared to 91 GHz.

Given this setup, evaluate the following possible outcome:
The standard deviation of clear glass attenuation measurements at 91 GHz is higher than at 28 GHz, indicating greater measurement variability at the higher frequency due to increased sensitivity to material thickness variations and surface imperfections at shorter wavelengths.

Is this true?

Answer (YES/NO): YES